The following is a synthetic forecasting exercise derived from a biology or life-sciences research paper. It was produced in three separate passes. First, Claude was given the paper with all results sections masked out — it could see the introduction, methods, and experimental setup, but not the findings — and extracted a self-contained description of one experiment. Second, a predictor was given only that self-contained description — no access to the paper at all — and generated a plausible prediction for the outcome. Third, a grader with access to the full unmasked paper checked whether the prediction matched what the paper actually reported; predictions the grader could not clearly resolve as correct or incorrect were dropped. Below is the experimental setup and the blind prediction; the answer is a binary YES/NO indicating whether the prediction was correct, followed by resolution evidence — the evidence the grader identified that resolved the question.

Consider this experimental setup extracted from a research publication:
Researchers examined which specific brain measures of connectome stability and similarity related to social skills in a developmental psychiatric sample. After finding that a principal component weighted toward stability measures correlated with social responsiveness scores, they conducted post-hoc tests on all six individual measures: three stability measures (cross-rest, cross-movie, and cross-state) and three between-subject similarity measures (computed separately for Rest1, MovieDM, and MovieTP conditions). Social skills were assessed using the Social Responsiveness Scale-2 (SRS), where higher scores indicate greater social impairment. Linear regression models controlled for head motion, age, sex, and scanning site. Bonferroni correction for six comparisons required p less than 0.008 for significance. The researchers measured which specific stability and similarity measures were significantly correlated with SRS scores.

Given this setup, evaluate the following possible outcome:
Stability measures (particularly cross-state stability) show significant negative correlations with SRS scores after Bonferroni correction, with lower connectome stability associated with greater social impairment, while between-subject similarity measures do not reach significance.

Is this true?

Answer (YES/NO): NO